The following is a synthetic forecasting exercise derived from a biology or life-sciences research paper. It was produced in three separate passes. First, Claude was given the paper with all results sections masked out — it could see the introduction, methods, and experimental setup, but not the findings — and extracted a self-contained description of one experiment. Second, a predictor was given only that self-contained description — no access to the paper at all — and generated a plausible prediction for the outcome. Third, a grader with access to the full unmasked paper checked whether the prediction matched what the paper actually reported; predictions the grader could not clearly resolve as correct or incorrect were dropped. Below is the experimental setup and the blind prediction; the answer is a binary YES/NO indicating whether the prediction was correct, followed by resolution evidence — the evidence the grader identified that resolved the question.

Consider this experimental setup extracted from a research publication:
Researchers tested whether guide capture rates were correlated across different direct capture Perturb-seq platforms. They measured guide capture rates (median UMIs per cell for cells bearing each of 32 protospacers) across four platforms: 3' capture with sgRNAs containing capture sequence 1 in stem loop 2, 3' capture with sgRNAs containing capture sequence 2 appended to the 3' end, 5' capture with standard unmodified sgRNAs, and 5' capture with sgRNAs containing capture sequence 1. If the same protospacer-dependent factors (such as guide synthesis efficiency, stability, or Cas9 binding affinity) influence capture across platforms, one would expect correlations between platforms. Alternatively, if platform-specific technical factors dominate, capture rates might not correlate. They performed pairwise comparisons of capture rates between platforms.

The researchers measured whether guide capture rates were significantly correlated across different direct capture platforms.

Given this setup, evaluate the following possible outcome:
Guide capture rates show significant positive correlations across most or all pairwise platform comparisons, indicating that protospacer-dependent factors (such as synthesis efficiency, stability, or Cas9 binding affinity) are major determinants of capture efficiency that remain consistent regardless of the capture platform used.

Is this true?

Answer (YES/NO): YES